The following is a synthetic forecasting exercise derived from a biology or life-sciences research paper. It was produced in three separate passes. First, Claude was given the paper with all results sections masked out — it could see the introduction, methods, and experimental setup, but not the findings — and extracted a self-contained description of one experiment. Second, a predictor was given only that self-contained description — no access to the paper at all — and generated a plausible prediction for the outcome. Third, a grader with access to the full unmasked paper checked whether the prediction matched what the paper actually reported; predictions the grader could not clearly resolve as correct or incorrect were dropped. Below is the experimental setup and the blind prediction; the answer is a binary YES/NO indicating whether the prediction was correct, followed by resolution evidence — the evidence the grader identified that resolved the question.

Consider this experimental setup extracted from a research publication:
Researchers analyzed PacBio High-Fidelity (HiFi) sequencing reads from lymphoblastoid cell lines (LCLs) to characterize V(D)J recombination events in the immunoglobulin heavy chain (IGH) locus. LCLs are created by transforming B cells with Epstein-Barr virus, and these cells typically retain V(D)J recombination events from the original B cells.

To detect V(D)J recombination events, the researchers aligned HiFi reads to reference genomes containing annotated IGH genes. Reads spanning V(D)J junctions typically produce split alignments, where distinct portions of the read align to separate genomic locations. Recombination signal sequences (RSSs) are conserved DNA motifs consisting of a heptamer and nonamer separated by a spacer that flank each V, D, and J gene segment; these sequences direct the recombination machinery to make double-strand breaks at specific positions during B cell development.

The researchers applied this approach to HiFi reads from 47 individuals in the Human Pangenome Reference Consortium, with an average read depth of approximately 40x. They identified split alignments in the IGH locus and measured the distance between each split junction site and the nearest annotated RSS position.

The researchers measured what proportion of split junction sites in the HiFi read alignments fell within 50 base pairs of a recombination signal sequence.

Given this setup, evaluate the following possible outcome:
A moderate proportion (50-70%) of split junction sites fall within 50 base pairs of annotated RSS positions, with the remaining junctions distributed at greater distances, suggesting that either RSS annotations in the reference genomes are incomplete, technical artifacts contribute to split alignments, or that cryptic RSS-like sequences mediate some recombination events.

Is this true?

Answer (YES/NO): NO